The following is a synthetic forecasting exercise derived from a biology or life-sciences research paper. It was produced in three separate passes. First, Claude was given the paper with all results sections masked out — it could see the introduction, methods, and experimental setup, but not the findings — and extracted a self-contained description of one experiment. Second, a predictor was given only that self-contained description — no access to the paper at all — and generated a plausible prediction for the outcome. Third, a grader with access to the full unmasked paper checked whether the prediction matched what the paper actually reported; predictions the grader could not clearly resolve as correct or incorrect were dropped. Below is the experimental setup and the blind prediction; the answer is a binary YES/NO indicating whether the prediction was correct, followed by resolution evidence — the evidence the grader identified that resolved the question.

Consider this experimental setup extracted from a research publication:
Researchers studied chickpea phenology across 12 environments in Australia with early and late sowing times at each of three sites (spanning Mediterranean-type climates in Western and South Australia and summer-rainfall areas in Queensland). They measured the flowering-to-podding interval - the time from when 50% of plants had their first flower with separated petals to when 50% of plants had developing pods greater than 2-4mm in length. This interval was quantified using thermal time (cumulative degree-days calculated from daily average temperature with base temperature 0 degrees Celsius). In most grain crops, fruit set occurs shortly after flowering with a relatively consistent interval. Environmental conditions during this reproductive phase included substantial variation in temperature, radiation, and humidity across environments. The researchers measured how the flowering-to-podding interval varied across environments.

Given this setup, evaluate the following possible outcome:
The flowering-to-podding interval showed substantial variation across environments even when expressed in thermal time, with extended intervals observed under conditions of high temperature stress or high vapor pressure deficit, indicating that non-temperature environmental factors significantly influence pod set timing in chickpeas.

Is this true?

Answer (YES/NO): NO